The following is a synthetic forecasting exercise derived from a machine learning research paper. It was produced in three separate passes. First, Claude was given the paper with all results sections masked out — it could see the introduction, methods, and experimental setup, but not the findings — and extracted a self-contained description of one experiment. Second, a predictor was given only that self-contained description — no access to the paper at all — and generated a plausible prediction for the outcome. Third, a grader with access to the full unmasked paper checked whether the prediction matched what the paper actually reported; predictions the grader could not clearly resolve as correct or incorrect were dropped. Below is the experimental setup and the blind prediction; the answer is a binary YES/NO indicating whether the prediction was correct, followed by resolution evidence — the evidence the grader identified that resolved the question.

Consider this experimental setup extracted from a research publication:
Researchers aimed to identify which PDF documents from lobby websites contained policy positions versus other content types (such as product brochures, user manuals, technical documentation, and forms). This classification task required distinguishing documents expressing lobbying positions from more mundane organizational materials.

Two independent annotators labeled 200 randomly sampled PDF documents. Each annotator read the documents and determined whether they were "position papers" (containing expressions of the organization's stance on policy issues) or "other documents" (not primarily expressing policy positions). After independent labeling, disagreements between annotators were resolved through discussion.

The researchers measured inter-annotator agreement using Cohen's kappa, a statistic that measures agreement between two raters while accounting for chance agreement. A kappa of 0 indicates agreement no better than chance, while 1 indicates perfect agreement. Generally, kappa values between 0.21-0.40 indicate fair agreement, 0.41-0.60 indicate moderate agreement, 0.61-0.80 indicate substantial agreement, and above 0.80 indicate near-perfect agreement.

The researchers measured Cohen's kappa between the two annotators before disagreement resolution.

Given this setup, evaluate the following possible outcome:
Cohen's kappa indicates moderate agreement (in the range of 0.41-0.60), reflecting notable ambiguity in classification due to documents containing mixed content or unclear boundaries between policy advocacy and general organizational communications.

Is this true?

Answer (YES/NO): NO